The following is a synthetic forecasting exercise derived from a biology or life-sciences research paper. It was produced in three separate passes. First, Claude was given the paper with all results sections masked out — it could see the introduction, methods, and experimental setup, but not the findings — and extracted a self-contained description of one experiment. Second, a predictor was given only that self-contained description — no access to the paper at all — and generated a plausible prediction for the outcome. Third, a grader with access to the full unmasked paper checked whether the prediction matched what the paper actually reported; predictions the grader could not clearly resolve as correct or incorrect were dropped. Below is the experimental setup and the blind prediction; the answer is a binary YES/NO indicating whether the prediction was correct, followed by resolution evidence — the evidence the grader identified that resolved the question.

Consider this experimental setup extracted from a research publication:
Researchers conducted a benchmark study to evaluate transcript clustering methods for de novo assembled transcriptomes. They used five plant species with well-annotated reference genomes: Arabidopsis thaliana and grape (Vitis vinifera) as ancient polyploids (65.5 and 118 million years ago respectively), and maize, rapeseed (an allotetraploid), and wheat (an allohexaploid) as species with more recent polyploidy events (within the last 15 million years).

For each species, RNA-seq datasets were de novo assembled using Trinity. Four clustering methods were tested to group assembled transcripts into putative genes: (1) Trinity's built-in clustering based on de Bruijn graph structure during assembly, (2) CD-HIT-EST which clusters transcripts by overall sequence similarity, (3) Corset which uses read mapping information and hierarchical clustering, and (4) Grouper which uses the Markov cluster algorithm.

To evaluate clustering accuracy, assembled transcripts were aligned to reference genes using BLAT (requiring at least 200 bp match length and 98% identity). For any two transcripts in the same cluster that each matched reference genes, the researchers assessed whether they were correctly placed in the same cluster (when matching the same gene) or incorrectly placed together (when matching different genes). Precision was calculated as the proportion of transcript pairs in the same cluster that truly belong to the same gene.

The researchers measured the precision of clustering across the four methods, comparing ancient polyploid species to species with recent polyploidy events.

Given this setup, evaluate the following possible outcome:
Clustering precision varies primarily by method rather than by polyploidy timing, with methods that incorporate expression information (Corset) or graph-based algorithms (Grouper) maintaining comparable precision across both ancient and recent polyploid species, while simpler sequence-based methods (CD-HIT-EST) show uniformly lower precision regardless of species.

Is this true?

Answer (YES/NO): NO